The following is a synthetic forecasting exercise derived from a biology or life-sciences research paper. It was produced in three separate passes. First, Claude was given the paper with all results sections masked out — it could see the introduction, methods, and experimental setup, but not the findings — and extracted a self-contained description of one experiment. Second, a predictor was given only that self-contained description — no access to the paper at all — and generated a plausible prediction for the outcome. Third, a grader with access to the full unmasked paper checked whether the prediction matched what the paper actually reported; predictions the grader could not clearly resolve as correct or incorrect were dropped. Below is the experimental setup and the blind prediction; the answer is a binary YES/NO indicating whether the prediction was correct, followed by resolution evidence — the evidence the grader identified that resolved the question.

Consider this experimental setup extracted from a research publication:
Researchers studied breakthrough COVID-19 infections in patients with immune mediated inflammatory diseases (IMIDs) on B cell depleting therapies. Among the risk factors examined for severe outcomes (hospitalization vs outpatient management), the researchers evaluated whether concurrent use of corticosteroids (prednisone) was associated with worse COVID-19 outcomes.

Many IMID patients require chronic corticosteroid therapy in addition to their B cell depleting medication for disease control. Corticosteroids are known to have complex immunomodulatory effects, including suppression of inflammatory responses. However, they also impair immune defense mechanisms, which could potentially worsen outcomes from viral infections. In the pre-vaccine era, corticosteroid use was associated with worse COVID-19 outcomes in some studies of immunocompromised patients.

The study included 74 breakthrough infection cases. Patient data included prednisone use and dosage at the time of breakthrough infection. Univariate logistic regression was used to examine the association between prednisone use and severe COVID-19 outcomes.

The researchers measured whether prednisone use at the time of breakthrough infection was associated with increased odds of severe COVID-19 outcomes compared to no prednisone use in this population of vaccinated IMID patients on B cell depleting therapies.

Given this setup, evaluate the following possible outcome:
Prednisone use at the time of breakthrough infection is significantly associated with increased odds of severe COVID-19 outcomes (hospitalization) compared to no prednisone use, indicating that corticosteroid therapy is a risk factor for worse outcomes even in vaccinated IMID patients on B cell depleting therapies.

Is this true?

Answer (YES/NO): NO